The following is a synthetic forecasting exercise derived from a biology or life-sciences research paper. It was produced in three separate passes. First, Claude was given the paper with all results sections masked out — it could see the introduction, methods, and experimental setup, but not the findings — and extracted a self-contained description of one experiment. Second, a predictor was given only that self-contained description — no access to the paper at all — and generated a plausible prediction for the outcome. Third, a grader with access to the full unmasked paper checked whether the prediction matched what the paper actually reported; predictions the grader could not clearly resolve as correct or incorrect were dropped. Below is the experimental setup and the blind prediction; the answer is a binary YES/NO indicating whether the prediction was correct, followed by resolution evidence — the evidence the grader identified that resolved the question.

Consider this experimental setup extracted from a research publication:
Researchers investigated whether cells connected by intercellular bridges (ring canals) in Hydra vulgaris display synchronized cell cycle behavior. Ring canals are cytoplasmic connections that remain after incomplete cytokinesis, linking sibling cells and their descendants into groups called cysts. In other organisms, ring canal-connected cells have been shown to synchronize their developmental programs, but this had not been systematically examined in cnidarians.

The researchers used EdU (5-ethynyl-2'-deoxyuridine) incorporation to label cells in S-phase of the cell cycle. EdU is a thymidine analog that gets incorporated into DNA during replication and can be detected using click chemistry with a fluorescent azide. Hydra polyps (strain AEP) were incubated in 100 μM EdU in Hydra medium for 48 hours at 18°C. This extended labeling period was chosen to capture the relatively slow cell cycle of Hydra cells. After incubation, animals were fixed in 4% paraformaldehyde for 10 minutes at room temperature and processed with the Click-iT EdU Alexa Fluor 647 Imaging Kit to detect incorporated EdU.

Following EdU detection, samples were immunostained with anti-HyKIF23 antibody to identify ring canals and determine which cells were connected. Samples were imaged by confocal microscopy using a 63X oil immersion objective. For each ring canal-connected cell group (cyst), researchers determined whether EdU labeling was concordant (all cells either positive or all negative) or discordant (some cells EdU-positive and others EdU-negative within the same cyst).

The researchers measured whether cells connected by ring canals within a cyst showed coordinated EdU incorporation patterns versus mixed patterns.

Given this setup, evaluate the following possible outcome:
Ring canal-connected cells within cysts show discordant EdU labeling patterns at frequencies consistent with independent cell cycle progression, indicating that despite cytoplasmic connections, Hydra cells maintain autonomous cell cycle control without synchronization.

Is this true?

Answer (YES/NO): NO